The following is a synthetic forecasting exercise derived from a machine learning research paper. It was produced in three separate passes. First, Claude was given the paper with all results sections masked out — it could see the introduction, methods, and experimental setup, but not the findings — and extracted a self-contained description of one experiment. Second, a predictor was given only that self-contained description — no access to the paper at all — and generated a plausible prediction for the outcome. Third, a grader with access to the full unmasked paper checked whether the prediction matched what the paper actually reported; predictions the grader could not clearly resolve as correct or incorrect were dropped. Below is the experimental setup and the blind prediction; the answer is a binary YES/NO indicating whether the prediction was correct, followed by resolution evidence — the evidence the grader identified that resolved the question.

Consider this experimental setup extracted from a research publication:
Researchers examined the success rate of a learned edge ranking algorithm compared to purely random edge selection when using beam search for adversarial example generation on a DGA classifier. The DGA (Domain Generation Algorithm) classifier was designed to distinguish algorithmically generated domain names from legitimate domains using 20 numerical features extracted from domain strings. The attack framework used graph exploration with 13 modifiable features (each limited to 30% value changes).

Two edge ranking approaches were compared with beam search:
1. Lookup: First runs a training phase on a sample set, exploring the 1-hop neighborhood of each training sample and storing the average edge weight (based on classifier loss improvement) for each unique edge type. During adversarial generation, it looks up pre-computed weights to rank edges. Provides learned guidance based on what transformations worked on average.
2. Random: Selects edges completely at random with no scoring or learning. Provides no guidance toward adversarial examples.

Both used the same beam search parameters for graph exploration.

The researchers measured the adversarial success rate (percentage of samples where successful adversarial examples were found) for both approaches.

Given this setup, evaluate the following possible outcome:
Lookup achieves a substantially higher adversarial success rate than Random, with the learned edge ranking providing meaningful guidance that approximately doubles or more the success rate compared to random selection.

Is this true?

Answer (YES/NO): YES